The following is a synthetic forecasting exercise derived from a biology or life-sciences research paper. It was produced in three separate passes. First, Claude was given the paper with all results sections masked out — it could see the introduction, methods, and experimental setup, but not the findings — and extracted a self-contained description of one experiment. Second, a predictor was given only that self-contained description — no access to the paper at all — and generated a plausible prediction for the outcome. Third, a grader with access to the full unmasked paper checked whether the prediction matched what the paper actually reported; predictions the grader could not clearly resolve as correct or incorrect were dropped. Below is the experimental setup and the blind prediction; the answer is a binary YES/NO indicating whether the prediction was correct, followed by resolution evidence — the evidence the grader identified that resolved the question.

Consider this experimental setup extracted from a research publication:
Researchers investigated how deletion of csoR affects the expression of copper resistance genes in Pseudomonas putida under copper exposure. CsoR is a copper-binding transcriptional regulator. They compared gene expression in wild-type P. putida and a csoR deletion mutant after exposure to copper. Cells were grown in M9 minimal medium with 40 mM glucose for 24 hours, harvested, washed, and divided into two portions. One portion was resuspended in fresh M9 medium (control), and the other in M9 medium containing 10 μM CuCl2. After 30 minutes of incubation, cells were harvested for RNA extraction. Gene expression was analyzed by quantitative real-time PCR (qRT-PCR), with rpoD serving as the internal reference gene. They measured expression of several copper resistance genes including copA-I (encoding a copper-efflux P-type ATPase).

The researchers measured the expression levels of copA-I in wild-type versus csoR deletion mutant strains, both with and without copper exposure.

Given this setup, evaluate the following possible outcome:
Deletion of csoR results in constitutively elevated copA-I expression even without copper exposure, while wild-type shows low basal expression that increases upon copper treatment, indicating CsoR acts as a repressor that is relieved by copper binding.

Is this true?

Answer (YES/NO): NO